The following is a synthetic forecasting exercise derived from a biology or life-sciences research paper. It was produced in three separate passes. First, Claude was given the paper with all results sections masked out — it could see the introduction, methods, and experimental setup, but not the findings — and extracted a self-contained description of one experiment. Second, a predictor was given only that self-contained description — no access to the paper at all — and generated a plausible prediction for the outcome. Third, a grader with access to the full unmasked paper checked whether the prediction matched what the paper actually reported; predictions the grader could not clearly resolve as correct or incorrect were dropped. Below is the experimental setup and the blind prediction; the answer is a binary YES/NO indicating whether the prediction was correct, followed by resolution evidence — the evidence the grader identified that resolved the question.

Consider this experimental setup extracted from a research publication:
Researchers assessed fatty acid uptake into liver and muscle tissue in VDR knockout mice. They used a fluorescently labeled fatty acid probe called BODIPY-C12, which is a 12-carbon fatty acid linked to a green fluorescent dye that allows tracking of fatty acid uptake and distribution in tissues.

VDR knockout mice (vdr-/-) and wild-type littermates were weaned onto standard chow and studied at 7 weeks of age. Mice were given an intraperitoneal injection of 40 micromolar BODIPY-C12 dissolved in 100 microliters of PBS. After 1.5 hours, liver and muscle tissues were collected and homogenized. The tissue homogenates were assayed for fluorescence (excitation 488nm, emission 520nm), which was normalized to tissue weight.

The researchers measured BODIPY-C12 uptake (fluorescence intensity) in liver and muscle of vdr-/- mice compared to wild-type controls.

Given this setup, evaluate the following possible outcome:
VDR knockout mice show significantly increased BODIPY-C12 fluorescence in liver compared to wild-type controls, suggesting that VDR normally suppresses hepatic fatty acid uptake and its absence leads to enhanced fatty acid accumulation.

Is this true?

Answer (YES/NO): YES